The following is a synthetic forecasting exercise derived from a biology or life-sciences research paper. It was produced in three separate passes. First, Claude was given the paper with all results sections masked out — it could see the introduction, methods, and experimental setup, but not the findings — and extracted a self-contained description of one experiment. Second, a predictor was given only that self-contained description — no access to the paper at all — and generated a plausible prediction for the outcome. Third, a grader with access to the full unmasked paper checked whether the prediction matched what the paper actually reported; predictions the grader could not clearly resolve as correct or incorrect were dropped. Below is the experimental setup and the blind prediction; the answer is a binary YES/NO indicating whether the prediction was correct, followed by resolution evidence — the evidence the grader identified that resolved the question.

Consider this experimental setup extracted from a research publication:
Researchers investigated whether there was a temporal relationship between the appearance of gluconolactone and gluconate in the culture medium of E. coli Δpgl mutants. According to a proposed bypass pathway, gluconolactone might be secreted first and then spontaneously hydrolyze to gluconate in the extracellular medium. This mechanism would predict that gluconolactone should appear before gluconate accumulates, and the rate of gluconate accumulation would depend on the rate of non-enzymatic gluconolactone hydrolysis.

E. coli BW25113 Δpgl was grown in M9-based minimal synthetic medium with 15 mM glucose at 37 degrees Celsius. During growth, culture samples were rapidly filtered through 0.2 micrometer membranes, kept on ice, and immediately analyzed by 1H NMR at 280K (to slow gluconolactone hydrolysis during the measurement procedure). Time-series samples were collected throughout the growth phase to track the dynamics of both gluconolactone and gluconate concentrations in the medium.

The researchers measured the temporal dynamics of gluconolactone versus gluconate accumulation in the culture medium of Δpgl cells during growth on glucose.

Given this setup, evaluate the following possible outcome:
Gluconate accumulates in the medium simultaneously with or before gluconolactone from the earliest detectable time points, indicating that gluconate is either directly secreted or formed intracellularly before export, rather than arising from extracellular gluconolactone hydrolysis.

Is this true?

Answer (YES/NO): NO